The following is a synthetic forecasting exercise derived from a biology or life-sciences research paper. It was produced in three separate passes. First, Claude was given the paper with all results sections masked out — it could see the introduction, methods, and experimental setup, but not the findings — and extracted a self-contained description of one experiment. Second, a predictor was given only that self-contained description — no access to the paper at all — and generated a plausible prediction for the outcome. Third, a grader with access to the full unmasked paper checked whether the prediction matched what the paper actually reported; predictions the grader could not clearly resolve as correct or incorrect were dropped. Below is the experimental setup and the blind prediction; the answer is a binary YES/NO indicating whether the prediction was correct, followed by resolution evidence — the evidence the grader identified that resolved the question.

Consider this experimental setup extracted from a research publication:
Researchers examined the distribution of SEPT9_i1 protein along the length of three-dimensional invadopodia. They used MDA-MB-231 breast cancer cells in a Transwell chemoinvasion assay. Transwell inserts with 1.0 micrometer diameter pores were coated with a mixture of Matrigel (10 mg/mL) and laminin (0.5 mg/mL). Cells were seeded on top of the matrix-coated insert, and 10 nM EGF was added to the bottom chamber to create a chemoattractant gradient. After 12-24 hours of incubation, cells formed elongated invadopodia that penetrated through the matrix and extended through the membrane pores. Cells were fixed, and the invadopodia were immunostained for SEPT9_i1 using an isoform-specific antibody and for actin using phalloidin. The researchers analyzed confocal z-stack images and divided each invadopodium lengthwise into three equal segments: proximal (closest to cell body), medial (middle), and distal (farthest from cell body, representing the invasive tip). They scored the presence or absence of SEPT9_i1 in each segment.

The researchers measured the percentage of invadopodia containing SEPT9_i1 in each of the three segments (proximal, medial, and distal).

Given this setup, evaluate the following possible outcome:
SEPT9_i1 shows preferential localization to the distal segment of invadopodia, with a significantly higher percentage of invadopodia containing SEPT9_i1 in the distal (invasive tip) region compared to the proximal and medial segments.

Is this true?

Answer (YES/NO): NO